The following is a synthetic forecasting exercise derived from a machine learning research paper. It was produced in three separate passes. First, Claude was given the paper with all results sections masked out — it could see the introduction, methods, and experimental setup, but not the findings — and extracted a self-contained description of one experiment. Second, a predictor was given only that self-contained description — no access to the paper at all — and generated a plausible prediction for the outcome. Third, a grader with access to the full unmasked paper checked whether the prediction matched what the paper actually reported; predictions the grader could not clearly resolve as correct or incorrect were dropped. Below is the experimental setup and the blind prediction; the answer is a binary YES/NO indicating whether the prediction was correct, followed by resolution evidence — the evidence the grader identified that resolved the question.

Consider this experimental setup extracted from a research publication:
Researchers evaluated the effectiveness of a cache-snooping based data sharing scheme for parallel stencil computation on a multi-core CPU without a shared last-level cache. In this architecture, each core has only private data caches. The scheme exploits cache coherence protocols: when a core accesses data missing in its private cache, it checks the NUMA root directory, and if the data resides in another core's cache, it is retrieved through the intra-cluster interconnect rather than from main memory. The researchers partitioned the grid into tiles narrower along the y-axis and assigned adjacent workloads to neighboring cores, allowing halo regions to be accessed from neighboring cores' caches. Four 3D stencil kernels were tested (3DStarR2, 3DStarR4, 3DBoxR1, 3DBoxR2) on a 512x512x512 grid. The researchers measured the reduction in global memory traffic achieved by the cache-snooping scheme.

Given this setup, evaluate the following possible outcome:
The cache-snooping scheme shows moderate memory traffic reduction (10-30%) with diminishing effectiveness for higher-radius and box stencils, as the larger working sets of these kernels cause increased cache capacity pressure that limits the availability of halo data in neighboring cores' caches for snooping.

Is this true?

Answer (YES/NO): NO